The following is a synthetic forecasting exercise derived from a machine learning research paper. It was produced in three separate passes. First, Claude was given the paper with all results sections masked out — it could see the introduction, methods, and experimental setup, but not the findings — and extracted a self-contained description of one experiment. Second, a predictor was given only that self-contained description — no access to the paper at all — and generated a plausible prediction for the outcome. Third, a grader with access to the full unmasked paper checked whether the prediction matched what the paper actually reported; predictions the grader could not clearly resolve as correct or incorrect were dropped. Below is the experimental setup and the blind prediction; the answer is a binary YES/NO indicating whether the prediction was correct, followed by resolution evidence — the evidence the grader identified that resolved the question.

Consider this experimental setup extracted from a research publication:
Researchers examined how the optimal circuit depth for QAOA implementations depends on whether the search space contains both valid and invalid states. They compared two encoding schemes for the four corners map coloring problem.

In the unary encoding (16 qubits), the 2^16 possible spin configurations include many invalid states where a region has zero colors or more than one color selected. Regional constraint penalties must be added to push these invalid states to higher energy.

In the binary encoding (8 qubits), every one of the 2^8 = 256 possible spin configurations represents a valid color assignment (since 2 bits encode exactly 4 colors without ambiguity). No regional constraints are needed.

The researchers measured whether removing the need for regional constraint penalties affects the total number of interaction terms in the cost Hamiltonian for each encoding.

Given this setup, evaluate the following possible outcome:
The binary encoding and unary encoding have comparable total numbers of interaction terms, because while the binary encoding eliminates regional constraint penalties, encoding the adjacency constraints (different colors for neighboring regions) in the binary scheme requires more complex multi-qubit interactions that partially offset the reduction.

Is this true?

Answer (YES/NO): NO